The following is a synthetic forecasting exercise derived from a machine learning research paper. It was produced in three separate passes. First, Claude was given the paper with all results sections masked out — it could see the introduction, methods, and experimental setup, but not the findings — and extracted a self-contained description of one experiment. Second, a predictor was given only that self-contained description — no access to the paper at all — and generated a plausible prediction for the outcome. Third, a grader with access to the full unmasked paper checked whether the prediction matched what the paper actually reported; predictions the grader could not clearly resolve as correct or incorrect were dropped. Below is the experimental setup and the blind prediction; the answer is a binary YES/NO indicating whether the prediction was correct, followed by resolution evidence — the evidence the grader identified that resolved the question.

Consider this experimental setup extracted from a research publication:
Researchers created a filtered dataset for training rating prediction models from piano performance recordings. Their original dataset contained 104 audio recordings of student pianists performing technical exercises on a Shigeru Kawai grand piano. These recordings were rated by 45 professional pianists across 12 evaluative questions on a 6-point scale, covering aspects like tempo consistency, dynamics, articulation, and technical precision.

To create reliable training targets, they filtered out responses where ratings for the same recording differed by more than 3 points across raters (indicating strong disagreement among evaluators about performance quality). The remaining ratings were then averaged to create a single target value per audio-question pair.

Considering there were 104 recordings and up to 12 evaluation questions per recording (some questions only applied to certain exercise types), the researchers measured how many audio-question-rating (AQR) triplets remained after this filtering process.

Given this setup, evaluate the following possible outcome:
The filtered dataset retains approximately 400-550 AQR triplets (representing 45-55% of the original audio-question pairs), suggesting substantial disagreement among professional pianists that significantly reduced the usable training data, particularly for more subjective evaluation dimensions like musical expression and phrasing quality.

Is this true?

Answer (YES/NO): NO